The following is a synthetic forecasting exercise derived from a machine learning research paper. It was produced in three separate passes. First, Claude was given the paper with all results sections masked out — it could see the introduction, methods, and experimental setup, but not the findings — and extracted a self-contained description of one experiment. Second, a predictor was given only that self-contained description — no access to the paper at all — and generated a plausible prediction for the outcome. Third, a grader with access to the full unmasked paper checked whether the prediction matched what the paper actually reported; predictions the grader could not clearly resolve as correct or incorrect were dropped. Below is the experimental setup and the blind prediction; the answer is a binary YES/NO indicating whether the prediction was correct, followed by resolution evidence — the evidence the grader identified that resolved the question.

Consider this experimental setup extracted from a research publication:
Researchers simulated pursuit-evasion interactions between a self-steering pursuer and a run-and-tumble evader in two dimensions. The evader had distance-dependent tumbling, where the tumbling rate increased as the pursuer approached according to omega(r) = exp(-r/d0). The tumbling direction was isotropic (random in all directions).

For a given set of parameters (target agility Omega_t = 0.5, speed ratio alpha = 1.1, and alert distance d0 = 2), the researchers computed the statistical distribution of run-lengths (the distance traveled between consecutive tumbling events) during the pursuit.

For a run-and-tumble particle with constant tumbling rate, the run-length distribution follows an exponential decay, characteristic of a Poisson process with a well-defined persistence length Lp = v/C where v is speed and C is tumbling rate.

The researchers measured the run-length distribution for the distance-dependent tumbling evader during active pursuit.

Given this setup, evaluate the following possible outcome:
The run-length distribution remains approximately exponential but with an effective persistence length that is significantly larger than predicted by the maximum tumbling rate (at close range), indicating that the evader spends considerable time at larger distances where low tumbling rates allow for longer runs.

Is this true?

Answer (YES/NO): NO